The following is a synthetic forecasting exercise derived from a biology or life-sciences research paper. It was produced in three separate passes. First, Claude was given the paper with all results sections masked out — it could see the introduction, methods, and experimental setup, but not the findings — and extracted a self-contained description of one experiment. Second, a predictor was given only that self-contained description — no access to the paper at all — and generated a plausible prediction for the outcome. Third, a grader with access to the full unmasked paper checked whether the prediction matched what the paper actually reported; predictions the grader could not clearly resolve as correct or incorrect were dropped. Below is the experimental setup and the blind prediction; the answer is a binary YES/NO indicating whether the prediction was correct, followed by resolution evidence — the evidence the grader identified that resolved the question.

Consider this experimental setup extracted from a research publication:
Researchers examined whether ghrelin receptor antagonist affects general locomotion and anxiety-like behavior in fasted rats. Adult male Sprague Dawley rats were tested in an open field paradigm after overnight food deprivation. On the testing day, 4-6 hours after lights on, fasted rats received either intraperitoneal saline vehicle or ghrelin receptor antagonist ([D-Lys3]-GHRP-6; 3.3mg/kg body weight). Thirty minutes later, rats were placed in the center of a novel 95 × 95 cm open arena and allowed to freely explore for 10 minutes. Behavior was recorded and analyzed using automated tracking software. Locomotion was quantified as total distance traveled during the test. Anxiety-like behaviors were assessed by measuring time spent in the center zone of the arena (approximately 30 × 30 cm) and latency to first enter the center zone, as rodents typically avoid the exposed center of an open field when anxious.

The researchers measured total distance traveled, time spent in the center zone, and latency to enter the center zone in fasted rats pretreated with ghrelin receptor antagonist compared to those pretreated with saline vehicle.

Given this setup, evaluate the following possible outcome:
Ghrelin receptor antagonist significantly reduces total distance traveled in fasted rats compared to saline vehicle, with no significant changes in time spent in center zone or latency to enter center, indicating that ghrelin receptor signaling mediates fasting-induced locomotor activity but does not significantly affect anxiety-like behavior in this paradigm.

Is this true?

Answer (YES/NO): NO